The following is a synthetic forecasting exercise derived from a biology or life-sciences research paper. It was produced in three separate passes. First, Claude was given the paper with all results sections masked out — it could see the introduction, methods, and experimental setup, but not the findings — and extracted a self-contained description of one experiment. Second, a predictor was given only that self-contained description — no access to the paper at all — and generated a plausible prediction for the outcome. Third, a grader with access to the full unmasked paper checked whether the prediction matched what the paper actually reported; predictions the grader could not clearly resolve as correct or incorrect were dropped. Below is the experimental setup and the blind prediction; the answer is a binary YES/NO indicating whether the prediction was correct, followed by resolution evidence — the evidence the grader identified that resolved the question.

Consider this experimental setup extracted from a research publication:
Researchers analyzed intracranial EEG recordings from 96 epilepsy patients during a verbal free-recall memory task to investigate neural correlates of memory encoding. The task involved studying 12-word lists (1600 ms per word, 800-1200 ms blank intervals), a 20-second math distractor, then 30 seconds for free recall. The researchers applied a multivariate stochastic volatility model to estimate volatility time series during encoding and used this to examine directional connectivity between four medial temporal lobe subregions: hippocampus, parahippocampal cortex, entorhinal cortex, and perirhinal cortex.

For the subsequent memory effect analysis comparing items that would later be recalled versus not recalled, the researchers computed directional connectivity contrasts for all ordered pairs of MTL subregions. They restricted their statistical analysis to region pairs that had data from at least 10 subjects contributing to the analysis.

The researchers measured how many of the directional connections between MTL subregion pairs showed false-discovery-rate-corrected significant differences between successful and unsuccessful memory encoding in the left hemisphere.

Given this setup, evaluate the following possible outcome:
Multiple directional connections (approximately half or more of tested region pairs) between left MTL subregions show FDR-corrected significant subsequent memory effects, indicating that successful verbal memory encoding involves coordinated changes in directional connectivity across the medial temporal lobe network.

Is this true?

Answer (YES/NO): NO